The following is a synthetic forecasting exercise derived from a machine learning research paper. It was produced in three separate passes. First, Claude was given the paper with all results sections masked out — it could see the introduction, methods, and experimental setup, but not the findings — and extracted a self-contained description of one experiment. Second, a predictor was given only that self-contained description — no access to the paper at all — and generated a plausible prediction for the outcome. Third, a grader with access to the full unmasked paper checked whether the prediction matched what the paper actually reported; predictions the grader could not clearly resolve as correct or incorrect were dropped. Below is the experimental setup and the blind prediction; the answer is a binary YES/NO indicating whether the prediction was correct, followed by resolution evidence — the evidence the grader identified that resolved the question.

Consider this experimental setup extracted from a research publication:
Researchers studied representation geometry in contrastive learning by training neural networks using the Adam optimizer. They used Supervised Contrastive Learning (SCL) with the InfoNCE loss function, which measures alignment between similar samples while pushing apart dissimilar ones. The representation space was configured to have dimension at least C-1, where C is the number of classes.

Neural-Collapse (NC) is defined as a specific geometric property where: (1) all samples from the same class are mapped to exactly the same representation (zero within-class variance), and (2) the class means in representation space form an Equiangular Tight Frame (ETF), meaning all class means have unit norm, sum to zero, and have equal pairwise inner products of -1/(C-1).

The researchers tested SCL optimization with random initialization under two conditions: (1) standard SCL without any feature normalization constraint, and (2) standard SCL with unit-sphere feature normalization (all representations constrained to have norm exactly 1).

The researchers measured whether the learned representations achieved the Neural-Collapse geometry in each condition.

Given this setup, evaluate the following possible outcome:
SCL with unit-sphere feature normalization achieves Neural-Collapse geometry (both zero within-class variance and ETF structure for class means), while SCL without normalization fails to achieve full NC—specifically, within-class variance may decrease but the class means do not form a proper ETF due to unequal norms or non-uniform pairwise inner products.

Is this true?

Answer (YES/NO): NO